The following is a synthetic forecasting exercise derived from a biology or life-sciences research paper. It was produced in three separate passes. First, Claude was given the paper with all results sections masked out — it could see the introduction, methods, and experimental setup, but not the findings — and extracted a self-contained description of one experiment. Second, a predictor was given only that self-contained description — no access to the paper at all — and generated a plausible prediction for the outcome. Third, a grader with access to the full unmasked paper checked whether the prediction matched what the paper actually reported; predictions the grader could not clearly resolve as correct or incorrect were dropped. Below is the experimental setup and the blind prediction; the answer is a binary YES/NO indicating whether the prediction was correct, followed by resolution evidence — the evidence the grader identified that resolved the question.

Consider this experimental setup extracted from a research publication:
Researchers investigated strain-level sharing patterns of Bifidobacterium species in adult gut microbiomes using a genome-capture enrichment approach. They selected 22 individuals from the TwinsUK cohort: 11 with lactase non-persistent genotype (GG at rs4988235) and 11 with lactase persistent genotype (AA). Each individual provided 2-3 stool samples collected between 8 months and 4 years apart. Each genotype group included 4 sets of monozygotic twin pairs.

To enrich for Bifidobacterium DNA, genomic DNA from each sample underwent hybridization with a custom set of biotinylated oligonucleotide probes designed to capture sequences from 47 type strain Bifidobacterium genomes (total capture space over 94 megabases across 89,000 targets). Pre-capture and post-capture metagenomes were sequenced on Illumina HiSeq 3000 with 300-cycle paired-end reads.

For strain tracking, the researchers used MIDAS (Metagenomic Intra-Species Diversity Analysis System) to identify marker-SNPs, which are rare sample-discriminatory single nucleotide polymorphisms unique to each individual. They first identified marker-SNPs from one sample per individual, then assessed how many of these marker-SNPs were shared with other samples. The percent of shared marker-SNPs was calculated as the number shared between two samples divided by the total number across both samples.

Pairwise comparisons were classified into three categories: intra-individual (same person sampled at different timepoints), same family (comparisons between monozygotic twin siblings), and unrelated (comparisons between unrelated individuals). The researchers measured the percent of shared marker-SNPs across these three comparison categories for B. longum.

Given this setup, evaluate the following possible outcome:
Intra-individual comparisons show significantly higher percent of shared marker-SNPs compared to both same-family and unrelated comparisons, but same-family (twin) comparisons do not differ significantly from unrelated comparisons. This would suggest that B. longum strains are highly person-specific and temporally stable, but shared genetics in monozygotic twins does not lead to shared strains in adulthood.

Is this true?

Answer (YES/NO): YES